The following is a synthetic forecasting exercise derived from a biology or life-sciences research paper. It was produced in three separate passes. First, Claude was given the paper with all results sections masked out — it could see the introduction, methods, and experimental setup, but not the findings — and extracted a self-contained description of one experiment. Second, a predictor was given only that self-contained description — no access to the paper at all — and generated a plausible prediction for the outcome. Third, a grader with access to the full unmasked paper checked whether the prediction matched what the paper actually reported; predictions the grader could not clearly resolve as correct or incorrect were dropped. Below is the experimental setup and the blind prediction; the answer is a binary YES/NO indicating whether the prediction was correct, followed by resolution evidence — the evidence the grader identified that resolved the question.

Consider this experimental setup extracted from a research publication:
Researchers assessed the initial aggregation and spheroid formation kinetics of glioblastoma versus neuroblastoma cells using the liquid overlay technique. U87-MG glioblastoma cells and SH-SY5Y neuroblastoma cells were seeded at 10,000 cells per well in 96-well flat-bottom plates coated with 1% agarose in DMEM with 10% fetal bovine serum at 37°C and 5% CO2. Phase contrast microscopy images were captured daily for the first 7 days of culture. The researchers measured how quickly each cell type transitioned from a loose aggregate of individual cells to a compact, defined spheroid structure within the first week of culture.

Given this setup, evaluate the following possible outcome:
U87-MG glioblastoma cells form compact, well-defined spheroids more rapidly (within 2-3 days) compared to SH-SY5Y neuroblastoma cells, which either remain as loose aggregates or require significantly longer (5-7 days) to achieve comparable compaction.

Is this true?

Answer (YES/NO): NO